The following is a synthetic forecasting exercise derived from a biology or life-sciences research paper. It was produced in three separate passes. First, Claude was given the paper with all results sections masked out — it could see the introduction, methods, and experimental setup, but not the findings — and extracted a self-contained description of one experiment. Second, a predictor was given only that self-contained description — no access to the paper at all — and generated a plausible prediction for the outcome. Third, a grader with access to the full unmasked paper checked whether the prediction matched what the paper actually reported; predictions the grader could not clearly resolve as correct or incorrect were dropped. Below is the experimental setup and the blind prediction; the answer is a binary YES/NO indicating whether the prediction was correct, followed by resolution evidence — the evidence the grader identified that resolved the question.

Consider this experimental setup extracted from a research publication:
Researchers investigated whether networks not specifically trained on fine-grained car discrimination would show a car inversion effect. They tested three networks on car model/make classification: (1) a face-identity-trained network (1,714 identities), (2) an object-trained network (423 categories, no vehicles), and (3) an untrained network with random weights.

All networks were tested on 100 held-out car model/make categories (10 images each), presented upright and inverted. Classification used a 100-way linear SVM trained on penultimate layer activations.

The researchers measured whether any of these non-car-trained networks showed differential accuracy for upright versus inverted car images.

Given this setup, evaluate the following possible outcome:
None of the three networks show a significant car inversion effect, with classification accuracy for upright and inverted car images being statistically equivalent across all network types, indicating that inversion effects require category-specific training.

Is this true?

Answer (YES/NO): YES